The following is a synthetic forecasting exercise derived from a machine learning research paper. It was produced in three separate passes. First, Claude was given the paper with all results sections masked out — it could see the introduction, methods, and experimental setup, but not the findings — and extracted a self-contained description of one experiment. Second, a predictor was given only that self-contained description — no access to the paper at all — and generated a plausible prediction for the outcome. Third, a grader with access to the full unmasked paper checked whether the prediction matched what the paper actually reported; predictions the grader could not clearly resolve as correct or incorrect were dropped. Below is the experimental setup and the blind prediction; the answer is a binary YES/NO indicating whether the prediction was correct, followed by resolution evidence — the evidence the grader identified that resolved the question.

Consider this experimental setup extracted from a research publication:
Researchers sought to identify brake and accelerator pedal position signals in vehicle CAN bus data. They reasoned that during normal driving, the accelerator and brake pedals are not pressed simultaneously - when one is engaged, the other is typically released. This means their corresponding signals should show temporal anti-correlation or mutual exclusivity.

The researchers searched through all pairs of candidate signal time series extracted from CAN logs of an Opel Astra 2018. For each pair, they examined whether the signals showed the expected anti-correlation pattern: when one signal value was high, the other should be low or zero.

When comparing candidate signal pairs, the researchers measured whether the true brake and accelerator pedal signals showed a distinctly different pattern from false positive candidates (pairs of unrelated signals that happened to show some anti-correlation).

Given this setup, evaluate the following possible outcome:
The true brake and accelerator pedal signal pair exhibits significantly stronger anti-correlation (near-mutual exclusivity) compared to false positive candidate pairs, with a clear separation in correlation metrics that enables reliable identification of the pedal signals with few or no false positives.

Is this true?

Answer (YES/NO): NO